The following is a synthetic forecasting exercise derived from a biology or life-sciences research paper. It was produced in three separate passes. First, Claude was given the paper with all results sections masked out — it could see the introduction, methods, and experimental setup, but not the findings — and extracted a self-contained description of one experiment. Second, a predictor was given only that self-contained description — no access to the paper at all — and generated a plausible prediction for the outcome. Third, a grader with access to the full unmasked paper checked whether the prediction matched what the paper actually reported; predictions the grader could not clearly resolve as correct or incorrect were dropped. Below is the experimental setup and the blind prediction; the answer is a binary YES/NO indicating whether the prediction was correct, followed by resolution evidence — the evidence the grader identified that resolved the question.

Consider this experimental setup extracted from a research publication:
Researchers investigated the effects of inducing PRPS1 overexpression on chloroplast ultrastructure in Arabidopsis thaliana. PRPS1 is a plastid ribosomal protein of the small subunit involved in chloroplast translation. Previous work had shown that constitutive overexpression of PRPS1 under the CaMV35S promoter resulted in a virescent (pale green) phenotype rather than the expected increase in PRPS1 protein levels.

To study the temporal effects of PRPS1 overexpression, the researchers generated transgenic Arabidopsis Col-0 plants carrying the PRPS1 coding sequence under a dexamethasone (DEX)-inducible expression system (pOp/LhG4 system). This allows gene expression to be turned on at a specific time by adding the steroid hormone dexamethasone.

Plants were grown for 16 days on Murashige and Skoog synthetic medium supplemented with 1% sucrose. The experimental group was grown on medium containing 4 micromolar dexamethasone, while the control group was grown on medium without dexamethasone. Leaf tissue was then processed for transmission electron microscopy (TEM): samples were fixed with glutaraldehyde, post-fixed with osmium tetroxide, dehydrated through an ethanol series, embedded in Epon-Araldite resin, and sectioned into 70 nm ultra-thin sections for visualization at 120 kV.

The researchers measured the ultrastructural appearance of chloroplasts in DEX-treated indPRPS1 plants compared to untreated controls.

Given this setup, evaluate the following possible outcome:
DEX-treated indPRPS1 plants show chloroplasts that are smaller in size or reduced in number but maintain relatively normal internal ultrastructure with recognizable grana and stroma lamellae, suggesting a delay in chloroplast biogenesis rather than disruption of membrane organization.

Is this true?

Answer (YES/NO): NO